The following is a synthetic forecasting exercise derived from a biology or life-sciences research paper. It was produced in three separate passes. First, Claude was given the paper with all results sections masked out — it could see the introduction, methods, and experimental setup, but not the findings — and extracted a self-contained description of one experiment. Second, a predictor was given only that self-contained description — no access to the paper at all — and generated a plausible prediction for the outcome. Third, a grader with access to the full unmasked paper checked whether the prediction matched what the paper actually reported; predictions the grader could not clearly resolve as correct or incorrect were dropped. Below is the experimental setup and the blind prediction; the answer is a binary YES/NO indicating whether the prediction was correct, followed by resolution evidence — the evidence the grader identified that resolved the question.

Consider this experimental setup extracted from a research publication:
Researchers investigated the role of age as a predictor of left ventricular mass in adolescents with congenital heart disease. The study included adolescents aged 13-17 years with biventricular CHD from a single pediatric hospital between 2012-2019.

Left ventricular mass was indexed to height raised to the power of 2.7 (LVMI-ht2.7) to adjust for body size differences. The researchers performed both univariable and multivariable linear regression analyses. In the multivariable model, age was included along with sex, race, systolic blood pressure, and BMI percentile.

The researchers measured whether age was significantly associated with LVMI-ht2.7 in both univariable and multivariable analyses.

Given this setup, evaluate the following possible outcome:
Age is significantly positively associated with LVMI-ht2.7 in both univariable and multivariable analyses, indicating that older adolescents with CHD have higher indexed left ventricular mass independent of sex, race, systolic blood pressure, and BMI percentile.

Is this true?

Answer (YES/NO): YES